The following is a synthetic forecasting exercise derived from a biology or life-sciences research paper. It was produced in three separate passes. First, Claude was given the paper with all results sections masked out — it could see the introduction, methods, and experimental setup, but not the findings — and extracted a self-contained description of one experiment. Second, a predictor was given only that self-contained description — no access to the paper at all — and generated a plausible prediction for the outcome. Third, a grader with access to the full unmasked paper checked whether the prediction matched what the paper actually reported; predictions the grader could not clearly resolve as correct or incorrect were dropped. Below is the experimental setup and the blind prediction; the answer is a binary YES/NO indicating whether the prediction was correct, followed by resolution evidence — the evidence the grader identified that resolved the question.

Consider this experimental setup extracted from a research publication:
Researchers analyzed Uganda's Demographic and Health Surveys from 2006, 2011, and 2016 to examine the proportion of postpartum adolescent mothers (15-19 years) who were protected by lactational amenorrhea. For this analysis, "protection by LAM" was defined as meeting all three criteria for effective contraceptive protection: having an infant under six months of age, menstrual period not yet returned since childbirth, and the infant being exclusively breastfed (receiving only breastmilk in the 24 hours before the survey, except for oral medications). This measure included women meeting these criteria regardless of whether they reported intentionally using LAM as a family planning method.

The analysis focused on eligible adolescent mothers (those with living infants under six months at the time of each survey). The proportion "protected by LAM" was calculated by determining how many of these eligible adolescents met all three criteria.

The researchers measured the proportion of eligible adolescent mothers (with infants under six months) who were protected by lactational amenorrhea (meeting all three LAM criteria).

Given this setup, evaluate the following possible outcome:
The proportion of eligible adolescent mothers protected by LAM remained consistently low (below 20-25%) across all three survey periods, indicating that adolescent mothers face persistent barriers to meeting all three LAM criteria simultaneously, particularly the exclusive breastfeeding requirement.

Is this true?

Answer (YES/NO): NO